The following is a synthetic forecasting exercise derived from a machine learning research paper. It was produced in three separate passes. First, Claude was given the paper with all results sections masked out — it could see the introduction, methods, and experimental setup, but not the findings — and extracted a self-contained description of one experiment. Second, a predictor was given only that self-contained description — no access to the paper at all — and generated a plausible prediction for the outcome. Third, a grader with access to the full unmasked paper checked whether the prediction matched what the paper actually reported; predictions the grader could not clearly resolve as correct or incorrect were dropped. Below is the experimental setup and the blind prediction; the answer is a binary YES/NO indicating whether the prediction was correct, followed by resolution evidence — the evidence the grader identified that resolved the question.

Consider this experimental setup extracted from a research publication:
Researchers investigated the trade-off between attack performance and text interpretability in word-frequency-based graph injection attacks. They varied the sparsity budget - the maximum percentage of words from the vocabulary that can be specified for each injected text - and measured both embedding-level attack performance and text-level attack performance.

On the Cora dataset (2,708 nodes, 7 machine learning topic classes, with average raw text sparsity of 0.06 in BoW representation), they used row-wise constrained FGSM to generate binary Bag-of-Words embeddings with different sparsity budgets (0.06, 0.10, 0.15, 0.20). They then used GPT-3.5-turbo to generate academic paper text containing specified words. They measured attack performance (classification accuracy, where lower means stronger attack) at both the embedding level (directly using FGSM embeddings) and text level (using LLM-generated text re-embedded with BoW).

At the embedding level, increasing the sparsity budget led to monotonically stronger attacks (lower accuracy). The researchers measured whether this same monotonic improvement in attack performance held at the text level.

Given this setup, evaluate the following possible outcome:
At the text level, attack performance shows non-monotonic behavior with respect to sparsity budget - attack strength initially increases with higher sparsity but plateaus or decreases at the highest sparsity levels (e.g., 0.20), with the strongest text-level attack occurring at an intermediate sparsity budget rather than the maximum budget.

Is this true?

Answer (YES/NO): YES